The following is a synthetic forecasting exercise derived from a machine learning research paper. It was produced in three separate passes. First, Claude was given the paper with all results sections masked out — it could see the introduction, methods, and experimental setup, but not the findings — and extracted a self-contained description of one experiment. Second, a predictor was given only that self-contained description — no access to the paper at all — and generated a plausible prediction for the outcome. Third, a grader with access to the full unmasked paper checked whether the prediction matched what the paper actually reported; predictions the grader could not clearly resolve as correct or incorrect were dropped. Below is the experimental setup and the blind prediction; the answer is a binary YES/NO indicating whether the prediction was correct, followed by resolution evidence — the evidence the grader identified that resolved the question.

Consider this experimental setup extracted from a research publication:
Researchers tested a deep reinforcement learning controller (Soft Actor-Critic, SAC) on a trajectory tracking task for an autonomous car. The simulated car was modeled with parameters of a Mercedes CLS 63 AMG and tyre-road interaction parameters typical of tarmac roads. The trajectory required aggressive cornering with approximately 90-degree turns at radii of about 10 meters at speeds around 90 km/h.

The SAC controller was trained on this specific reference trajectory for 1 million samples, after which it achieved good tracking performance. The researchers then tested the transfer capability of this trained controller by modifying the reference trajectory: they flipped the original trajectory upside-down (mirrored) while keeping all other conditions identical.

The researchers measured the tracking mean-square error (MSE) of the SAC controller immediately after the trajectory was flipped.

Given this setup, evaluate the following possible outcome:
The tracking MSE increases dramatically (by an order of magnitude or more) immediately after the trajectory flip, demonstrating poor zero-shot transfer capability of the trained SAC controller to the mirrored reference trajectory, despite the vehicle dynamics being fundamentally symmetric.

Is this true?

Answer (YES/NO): YES